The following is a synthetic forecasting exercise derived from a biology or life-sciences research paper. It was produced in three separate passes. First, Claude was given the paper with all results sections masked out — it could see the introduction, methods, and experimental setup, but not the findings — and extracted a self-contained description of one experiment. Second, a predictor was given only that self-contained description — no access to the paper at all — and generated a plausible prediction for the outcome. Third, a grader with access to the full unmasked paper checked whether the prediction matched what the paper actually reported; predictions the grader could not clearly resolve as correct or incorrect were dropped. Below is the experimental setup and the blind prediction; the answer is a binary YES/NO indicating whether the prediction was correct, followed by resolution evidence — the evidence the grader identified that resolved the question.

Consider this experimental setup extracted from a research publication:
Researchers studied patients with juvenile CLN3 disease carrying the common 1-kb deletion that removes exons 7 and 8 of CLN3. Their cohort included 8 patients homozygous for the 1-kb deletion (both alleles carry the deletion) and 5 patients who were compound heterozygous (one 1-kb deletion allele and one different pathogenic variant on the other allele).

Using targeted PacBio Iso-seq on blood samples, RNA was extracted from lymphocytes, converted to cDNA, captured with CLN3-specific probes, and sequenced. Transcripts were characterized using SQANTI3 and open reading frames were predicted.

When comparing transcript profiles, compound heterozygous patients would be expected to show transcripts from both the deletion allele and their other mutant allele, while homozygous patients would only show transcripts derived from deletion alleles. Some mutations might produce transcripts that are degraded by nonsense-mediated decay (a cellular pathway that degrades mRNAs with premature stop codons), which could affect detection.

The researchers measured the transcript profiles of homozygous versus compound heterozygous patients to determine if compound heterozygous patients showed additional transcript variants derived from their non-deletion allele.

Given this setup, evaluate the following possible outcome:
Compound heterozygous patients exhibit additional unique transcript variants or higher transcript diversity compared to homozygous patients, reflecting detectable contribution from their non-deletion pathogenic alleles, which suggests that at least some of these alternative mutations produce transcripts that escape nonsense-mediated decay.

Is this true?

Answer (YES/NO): YES